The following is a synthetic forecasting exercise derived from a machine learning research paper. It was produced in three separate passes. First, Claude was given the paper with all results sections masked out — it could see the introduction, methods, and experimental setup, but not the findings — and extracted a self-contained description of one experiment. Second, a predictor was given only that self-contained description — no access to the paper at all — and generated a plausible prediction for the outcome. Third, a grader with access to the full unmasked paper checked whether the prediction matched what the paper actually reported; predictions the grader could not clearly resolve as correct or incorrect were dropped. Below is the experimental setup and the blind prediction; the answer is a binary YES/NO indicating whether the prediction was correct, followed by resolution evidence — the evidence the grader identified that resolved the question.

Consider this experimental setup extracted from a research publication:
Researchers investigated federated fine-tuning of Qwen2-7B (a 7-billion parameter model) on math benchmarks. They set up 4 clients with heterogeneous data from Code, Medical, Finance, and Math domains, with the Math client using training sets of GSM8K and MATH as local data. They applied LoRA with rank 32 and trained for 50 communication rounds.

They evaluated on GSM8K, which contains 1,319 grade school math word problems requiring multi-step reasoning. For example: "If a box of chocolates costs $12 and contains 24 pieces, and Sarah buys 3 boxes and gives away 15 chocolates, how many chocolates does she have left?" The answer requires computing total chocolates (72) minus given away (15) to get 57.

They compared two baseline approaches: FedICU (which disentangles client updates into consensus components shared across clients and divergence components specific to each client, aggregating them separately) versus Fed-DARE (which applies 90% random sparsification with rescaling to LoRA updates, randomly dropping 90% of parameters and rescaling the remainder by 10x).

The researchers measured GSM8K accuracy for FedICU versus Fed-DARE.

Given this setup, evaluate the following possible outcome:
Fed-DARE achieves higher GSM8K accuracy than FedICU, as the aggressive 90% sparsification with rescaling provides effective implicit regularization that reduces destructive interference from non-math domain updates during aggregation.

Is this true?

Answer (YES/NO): NO